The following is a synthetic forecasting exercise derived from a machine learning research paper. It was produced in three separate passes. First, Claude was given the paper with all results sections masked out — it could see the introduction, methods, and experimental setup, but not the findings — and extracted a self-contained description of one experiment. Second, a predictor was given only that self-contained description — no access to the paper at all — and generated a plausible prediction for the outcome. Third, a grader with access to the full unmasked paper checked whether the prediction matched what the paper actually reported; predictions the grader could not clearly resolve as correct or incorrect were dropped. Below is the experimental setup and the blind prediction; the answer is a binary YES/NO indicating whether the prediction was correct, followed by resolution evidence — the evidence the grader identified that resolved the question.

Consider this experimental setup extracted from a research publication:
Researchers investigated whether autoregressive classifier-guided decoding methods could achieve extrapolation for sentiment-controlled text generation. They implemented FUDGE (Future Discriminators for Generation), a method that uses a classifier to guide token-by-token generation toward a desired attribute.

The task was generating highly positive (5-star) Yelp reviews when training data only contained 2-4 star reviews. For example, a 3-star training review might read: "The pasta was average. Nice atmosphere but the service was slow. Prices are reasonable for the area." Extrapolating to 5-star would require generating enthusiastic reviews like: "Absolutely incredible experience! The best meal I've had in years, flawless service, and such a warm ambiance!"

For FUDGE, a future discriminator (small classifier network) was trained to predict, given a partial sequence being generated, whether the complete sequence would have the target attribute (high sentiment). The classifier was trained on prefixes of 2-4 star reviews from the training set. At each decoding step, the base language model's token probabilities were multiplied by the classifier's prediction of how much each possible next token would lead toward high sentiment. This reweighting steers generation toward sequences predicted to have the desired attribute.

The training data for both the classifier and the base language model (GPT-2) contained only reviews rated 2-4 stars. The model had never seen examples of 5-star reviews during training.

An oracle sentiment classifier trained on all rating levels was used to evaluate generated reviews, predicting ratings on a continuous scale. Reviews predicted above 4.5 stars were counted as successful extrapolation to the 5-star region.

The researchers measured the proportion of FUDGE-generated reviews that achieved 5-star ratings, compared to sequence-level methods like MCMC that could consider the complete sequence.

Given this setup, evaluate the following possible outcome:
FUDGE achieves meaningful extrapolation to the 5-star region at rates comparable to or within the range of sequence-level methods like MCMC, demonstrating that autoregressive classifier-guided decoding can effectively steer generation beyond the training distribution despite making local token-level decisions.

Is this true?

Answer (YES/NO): NO